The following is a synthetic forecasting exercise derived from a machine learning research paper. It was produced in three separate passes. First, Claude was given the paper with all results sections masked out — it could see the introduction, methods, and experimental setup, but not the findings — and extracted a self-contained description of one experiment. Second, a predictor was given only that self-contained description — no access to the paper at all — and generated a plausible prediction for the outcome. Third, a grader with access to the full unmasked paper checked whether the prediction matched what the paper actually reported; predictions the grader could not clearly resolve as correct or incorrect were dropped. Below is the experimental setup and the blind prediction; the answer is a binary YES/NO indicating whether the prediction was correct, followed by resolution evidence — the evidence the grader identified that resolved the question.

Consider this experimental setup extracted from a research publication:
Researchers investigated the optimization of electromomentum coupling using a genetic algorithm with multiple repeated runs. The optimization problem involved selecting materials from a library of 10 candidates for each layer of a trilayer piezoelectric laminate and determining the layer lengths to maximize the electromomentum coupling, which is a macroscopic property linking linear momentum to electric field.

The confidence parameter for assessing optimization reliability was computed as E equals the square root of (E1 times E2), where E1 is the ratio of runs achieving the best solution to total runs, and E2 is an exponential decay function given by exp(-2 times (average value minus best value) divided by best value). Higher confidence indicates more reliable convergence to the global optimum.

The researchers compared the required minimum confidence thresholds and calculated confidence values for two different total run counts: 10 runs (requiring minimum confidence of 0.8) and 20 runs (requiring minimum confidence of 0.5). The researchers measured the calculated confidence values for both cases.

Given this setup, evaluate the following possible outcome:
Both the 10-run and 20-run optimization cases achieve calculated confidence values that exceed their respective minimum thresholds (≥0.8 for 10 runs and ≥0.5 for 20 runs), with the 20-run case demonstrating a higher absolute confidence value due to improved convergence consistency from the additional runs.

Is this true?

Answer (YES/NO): YES